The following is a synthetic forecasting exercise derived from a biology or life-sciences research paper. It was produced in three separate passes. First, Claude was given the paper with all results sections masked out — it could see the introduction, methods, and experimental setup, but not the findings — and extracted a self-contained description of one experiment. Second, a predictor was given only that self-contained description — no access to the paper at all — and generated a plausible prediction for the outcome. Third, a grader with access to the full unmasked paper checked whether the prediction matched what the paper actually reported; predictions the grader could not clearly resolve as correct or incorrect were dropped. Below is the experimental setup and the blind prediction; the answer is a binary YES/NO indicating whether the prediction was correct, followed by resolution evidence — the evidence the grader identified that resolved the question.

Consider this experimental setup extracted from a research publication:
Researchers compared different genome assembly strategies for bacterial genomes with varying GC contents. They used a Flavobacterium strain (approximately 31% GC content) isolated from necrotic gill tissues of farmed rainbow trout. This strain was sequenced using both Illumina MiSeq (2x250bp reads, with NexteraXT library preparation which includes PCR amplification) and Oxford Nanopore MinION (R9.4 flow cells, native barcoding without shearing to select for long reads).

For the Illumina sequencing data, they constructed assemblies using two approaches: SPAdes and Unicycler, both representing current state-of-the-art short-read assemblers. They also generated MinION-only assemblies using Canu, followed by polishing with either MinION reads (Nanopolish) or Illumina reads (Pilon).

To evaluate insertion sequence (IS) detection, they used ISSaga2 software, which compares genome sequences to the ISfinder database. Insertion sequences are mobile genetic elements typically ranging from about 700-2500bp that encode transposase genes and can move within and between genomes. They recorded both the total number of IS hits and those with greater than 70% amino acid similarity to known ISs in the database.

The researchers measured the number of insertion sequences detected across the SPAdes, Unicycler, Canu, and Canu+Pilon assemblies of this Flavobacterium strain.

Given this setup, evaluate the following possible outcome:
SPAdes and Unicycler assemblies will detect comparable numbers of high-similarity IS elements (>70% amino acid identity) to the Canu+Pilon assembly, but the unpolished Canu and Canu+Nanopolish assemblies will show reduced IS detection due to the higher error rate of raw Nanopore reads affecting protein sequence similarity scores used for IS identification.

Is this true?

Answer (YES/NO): NO